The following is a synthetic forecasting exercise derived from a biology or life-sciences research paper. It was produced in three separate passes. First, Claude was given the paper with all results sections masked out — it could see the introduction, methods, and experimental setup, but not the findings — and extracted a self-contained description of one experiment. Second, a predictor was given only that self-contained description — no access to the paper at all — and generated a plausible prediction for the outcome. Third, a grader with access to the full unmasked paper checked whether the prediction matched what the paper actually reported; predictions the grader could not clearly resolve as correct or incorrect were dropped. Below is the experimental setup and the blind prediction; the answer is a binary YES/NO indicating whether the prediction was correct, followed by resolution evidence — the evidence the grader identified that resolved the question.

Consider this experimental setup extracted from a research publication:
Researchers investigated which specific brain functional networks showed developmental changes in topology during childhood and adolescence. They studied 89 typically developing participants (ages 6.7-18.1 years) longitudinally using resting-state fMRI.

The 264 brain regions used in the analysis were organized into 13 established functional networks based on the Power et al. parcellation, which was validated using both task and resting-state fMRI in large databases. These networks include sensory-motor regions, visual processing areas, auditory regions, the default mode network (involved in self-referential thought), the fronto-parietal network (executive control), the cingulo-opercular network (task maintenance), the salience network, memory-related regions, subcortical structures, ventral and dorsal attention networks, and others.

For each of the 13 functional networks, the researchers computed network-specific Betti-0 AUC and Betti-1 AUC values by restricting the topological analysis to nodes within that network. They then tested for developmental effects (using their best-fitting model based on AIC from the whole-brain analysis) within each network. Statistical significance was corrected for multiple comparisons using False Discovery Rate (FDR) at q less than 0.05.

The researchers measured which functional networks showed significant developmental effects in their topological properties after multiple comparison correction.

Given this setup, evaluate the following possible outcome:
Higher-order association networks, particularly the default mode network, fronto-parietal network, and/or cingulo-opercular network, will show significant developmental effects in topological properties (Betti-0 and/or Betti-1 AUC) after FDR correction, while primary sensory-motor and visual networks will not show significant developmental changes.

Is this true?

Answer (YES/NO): YES